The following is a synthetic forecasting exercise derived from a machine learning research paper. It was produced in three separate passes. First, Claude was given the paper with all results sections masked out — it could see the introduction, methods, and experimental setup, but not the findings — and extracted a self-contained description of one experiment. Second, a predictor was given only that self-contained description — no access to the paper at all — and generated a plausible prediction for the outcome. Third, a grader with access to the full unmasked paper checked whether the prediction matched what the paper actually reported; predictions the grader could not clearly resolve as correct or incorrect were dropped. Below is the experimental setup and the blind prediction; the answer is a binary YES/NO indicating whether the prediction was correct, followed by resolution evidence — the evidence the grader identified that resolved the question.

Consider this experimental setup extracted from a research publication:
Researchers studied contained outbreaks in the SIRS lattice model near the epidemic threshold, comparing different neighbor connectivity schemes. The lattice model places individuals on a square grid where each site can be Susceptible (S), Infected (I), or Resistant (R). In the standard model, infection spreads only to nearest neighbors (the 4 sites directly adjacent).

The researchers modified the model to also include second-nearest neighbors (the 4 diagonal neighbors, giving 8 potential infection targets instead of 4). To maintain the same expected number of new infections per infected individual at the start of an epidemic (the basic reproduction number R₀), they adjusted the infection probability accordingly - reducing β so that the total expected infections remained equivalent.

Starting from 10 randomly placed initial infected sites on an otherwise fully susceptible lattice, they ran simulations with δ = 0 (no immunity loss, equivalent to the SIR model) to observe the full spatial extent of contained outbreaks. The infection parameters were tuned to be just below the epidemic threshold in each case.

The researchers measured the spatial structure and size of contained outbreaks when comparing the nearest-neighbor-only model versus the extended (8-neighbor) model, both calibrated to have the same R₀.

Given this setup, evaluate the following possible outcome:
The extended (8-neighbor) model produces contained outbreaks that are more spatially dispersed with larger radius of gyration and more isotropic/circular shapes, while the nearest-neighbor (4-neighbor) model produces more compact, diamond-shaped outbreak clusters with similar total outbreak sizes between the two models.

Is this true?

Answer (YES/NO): NO